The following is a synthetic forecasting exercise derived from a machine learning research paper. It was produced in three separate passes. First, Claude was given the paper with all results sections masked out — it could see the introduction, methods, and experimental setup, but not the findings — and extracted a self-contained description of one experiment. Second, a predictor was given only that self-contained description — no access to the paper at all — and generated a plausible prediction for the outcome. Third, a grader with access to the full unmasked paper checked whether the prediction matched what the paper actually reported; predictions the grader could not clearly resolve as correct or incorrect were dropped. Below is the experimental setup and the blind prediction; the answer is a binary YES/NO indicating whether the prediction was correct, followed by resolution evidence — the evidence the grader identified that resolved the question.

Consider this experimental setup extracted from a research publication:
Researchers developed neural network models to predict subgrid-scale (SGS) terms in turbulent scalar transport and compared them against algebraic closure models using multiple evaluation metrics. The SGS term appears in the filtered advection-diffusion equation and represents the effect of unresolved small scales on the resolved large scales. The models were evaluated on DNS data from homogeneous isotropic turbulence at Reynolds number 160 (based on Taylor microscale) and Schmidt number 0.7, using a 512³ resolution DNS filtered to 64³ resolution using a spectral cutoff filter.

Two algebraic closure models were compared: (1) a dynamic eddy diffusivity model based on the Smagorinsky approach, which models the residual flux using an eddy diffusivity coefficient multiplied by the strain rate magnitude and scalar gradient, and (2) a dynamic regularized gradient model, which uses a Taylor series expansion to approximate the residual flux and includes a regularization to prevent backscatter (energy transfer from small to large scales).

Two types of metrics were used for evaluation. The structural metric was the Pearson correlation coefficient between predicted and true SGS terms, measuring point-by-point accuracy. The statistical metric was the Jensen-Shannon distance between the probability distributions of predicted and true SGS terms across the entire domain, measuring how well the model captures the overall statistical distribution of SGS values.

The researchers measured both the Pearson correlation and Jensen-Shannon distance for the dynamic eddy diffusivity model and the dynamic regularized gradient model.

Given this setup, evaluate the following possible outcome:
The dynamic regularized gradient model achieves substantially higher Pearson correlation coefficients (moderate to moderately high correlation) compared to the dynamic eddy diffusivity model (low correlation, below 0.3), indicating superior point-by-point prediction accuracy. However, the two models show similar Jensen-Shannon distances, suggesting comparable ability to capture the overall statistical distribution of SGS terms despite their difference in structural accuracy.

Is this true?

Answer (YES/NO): NO